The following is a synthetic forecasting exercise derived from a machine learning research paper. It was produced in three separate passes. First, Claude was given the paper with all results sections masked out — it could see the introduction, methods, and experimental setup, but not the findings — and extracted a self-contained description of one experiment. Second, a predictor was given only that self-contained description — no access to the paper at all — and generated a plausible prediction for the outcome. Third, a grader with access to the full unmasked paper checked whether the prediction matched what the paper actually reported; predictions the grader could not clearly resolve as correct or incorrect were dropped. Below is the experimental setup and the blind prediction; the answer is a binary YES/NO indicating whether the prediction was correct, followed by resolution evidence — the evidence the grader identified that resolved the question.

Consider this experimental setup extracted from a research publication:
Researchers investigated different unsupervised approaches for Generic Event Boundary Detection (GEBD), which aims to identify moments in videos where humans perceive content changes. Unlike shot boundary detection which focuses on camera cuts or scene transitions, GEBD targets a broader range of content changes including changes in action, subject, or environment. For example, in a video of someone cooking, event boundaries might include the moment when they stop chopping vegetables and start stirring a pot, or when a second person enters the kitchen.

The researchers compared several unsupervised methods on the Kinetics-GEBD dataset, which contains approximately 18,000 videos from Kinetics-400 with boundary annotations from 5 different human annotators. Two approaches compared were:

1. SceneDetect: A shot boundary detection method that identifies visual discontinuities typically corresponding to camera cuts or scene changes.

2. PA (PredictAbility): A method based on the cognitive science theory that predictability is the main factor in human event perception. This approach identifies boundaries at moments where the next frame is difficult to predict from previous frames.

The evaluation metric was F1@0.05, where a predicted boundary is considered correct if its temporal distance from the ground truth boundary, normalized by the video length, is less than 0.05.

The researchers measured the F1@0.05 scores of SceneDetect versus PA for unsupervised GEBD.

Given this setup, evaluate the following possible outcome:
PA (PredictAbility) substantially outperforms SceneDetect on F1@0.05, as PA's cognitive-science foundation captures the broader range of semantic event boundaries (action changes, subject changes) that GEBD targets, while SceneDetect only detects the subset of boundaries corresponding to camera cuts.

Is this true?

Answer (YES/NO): YES